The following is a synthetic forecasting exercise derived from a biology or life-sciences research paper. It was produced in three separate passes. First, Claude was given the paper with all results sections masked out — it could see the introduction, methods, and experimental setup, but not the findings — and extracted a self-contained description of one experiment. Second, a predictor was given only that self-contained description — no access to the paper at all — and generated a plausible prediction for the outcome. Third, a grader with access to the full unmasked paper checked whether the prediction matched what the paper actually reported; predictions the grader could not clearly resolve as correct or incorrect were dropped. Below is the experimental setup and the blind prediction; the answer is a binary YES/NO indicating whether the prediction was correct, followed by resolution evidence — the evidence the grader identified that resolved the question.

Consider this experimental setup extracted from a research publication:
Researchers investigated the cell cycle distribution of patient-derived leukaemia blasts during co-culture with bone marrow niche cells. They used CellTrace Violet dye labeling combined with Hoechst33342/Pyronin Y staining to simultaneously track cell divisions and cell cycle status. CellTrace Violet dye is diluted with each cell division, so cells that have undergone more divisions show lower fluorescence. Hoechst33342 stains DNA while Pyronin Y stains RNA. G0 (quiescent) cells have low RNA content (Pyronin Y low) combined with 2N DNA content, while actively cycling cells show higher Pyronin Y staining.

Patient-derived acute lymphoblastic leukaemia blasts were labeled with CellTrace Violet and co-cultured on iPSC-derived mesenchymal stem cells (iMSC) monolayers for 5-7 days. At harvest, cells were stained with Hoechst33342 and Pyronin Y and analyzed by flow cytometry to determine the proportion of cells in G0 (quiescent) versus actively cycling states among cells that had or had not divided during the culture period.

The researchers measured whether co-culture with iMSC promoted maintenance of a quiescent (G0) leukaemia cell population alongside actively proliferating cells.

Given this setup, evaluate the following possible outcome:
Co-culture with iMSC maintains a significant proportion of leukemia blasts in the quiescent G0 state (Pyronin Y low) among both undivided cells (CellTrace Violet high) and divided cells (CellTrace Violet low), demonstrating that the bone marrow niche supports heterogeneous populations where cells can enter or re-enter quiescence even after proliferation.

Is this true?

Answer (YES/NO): NO